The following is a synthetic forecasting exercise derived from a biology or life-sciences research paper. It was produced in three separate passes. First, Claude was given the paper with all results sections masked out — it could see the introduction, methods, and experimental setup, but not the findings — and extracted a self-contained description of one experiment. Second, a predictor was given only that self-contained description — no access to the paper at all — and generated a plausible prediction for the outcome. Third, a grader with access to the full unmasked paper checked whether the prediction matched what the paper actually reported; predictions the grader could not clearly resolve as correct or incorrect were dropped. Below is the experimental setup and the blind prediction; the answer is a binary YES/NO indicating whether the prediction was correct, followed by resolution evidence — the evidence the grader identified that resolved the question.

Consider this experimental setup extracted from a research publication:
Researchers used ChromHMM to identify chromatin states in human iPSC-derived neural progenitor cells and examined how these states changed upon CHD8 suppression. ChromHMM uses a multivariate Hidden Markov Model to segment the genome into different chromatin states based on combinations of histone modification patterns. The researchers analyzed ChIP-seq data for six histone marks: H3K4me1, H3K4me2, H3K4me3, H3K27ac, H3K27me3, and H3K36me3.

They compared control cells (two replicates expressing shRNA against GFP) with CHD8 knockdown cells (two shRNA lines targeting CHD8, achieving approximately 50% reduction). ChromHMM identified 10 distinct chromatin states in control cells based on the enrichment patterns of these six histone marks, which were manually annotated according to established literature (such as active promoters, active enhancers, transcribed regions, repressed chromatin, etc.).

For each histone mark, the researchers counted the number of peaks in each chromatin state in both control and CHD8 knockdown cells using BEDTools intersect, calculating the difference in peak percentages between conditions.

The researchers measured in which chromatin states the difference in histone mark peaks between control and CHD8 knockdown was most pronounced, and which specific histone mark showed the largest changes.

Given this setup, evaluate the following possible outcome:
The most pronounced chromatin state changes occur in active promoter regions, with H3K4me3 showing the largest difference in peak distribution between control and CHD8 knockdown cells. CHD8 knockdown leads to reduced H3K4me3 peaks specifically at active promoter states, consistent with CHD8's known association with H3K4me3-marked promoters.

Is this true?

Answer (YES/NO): NO